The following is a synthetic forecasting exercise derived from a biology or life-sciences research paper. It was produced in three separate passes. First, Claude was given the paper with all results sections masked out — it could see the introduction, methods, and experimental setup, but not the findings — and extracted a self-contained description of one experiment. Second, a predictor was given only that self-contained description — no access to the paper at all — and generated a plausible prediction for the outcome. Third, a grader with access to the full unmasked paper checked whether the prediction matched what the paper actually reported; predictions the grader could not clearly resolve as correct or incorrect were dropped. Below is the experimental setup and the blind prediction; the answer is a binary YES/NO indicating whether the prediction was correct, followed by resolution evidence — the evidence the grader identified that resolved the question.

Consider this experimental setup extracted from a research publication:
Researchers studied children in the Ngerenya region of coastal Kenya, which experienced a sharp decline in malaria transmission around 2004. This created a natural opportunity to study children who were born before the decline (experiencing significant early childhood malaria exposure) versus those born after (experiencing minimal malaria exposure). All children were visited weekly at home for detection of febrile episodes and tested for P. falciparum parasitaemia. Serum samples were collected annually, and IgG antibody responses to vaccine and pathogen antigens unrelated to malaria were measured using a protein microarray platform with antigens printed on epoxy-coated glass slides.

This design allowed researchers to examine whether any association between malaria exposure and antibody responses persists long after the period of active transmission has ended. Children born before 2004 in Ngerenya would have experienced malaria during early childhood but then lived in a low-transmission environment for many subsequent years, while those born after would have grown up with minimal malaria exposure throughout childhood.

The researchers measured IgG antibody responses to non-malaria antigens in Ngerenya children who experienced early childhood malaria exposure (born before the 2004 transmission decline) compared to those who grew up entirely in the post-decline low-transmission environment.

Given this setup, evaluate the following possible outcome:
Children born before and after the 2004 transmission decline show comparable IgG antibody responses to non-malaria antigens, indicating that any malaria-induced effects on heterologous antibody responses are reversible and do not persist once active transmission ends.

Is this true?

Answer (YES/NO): NO